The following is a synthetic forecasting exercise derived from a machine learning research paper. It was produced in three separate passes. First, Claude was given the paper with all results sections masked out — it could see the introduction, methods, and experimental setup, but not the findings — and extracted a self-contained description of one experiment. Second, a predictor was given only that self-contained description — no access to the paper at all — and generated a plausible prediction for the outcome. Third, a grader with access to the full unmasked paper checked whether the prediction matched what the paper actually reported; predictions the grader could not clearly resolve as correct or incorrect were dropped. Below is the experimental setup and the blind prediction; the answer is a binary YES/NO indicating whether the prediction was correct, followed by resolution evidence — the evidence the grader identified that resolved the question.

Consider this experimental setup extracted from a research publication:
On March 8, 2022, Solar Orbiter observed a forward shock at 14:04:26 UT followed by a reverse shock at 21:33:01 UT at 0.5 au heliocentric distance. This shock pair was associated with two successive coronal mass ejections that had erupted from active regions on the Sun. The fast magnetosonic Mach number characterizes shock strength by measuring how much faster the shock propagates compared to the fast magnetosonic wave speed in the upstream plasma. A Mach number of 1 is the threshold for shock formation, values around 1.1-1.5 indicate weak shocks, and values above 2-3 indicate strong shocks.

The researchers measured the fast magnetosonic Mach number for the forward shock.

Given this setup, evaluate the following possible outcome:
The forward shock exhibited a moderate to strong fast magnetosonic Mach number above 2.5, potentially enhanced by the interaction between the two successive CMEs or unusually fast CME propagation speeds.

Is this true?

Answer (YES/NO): NO